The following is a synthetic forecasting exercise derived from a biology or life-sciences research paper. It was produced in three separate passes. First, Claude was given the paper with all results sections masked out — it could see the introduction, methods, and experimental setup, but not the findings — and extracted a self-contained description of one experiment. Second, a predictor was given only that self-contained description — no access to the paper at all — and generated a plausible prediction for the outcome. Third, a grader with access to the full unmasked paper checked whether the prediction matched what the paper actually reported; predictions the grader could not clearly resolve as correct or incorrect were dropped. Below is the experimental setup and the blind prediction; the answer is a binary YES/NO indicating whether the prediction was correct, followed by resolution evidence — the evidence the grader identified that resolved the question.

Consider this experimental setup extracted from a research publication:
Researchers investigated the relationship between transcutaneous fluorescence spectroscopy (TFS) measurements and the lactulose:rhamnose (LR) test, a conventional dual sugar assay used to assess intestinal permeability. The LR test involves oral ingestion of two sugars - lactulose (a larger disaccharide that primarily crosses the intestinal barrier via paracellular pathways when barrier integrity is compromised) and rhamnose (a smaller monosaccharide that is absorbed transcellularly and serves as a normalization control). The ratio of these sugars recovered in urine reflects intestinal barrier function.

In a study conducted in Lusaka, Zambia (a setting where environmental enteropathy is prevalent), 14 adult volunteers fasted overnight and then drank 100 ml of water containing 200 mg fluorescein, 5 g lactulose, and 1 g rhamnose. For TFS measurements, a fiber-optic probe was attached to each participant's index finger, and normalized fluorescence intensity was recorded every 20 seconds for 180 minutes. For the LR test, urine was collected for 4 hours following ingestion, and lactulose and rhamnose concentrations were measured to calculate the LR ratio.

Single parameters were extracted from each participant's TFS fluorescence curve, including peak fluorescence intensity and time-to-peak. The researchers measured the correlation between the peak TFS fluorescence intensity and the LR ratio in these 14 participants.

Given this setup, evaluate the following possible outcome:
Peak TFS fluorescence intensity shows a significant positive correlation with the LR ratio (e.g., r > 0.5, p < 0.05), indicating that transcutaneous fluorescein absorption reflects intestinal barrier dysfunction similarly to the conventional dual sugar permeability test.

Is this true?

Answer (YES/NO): YES